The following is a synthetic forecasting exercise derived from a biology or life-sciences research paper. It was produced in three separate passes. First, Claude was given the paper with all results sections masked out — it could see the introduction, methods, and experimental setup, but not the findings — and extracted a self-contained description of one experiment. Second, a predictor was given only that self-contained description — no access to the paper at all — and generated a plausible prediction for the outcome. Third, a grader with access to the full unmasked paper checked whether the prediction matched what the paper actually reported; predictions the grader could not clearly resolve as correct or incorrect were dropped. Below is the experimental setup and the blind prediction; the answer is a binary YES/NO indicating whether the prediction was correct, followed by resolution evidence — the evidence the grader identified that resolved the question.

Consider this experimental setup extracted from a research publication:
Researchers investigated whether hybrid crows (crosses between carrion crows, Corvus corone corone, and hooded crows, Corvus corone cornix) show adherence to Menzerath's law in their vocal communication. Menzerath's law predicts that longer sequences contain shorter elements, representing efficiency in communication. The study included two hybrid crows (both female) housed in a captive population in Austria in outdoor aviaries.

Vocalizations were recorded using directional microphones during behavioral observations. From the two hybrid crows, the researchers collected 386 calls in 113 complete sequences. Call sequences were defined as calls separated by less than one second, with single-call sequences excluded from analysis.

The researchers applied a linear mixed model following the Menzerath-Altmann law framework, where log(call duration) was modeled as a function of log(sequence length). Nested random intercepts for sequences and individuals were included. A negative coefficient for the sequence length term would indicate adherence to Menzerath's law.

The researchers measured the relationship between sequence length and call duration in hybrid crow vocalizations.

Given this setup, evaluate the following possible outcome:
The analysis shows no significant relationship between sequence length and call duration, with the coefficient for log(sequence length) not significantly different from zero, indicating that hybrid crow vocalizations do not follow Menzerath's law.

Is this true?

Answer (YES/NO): NO